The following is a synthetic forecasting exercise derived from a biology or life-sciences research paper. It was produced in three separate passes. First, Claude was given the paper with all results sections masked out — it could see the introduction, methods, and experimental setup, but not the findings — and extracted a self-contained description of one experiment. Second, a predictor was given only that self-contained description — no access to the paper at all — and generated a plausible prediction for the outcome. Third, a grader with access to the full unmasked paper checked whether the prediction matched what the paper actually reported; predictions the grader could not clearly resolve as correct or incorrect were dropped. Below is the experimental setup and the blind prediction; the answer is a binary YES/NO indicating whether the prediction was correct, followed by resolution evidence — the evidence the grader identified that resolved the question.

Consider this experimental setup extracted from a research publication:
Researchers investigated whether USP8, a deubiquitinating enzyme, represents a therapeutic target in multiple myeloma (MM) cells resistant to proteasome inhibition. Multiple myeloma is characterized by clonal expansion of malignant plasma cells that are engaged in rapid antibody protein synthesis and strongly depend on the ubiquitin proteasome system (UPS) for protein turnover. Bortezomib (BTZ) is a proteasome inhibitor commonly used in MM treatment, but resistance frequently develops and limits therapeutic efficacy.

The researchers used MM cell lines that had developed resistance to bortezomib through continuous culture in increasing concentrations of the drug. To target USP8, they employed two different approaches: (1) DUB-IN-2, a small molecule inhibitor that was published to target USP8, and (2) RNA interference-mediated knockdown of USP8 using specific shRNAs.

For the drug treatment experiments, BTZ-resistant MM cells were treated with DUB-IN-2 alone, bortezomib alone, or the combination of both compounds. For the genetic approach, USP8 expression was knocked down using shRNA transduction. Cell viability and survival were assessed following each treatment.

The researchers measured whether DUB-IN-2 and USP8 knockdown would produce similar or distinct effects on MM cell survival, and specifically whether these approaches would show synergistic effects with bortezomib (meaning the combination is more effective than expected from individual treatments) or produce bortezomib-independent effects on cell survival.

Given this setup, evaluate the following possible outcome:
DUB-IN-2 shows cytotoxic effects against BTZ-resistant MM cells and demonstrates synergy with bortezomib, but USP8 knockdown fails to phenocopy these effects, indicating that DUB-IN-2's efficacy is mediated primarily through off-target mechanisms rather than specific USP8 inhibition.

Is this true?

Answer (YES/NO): YES